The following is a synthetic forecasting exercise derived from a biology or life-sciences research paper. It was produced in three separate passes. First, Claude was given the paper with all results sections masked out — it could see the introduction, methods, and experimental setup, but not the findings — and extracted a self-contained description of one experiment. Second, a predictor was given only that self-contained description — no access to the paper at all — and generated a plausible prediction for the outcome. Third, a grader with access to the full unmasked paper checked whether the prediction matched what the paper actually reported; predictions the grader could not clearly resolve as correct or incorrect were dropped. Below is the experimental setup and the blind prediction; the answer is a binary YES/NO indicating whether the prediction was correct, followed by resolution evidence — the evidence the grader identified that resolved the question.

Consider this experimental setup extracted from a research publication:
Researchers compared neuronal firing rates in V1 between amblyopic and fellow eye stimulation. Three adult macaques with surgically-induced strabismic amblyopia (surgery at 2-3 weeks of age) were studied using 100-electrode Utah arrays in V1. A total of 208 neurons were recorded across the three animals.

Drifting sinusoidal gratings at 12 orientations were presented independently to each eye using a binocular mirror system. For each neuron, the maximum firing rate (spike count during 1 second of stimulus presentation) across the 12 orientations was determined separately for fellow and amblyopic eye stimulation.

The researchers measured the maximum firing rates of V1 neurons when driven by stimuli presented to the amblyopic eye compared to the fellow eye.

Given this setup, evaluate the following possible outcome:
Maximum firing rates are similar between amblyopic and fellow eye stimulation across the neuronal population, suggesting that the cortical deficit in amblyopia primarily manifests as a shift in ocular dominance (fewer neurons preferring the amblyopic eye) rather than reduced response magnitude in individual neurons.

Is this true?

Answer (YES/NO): NO